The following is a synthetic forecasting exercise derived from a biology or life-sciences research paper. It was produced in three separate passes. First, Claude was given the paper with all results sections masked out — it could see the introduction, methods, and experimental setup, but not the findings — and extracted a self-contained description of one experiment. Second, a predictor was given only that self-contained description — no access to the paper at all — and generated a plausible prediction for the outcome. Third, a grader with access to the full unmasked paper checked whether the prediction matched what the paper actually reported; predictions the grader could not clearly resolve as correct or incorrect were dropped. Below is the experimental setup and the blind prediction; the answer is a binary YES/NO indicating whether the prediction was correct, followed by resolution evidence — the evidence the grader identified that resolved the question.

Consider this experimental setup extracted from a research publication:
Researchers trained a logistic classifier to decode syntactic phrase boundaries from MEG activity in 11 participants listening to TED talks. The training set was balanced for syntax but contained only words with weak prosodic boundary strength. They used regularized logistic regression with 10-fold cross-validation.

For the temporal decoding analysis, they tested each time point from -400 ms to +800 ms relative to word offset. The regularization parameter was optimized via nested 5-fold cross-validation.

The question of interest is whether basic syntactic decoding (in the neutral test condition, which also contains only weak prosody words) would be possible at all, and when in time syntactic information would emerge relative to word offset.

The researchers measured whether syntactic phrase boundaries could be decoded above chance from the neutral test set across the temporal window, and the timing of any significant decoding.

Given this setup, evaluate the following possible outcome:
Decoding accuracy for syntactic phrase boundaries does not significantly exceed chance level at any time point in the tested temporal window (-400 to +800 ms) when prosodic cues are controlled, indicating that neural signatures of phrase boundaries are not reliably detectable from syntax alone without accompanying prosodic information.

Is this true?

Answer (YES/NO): NO